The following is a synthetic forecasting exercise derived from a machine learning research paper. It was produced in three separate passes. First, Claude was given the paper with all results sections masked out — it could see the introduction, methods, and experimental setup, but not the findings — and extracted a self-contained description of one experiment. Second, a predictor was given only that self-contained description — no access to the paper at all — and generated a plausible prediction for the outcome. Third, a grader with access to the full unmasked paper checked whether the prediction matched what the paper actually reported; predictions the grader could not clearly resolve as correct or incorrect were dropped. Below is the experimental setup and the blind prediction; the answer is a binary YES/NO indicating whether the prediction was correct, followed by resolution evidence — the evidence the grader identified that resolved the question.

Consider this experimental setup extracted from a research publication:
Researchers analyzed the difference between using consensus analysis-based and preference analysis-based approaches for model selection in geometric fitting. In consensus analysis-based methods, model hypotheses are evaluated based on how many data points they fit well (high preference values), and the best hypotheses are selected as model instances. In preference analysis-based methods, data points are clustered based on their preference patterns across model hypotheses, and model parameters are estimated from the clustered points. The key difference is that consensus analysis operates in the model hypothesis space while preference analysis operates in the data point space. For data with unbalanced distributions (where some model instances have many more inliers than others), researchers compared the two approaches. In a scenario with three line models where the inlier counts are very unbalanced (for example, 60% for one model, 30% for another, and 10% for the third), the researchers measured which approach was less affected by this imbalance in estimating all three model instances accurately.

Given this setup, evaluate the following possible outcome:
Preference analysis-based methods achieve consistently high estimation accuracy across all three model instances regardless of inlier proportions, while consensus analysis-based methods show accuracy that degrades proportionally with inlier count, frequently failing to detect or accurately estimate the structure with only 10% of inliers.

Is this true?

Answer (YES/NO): NO